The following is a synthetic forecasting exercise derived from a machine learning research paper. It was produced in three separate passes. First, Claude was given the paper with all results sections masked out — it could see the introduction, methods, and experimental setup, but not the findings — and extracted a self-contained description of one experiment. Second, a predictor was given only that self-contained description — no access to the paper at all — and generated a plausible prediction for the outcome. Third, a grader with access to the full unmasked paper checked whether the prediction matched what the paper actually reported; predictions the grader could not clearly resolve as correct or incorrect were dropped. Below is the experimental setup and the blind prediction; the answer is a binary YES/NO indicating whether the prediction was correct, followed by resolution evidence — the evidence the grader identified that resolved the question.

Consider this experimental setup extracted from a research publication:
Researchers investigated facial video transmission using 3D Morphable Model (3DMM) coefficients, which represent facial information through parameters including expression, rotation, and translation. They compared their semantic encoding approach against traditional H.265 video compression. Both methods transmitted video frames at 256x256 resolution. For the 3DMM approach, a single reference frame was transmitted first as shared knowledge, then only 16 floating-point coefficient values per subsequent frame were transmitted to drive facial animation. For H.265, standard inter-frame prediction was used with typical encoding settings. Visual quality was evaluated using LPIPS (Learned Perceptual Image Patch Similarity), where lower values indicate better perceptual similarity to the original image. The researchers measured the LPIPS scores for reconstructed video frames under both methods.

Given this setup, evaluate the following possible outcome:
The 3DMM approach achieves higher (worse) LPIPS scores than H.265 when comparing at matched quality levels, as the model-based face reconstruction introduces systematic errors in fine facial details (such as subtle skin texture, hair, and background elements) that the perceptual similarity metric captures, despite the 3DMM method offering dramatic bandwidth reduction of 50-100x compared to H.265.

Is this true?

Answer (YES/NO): NO